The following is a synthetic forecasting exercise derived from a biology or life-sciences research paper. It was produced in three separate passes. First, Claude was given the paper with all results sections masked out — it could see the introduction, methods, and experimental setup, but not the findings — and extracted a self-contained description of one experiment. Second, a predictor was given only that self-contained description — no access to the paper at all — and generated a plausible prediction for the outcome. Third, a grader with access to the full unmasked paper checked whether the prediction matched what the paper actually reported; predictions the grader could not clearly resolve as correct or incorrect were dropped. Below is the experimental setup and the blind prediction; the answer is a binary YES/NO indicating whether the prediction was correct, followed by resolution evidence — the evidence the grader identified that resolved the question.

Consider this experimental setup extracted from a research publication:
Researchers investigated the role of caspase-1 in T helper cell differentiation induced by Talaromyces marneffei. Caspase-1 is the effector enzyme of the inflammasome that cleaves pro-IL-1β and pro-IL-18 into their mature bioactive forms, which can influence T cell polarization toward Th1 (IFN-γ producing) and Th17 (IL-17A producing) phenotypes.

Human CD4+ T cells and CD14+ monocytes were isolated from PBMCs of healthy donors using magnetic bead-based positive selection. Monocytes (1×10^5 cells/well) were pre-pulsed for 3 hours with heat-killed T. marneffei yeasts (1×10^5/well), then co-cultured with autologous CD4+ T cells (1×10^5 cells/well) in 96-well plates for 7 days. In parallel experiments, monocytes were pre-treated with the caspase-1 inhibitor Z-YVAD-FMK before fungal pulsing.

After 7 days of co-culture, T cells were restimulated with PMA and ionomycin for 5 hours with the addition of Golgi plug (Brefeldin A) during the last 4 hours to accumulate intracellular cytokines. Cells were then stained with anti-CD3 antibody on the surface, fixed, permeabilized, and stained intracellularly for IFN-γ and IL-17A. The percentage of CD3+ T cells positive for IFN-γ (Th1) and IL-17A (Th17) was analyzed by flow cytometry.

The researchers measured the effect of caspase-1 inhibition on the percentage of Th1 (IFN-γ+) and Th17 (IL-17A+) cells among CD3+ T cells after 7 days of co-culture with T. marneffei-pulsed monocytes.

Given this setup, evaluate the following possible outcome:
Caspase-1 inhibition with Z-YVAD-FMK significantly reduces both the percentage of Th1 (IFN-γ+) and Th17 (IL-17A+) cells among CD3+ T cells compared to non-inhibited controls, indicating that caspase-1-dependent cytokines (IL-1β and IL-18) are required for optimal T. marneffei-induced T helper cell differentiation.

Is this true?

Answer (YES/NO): NO